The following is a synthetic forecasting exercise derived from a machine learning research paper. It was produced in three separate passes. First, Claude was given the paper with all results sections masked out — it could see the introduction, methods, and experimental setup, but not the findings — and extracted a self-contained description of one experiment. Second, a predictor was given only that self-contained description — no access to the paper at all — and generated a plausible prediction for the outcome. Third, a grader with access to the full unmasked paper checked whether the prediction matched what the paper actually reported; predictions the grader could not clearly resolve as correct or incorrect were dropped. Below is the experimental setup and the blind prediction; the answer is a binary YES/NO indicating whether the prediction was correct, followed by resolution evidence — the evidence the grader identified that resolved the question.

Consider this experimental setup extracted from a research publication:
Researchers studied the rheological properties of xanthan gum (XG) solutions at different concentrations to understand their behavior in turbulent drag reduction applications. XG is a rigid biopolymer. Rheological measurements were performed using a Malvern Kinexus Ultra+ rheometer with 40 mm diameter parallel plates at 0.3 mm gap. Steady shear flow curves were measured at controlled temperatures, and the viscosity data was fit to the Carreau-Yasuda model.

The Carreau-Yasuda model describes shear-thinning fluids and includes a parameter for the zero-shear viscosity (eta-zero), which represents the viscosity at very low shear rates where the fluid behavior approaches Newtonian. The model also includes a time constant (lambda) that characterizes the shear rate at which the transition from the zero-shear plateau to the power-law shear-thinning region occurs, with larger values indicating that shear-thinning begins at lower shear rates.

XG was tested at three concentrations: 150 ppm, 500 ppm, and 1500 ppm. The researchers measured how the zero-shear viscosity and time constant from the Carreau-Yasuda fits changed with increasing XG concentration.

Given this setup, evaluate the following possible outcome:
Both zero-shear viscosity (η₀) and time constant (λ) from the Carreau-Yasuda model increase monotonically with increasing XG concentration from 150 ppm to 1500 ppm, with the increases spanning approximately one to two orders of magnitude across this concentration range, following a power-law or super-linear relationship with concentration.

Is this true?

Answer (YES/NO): NO